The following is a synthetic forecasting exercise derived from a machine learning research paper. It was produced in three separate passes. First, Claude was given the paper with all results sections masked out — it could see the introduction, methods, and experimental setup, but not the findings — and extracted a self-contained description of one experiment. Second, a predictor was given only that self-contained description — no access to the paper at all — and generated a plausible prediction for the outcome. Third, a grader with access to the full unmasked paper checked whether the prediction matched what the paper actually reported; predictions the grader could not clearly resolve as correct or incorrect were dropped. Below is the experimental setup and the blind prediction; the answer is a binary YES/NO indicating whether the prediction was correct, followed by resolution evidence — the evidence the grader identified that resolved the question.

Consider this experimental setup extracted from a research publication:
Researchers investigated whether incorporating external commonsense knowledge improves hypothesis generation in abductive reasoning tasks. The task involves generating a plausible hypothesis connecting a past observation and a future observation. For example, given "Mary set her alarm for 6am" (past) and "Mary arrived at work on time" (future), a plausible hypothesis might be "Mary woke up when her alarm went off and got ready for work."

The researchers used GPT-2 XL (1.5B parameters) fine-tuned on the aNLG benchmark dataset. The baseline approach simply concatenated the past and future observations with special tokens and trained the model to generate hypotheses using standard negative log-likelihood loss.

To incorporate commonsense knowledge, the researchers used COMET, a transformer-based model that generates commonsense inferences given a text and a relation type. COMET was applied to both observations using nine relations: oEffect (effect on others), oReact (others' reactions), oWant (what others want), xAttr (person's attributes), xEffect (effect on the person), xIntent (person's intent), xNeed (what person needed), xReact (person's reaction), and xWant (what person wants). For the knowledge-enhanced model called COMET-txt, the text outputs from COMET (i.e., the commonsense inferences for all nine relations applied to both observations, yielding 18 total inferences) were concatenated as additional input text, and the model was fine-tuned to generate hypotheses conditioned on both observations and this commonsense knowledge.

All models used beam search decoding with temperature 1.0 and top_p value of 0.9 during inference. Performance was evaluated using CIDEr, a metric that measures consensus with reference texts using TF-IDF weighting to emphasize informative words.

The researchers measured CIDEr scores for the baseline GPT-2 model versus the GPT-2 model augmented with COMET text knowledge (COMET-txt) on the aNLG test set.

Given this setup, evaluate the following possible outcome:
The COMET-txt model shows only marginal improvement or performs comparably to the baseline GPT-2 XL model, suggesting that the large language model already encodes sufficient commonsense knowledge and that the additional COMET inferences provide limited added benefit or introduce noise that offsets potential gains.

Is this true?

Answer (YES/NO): NO